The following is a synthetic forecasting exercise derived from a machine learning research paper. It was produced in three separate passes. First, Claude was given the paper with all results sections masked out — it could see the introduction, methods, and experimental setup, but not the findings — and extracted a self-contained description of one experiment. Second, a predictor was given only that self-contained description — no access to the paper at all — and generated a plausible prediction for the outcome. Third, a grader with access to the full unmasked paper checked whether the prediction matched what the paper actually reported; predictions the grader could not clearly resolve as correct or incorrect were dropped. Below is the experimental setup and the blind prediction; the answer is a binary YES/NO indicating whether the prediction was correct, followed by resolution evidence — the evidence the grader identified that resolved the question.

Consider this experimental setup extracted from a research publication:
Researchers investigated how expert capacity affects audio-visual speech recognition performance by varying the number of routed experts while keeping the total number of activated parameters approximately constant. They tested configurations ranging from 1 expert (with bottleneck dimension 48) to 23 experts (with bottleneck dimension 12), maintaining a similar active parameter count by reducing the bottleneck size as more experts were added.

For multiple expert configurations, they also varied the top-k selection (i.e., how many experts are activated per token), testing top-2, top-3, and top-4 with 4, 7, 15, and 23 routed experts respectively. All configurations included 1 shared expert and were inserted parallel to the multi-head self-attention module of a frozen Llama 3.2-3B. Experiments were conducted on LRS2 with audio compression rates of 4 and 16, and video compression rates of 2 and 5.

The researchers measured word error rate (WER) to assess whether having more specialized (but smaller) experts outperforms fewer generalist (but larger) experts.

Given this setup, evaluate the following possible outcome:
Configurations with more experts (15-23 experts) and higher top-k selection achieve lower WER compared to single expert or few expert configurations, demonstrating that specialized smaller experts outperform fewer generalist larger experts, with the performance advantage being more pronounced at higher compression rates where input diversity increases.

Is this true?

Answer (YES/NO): YES